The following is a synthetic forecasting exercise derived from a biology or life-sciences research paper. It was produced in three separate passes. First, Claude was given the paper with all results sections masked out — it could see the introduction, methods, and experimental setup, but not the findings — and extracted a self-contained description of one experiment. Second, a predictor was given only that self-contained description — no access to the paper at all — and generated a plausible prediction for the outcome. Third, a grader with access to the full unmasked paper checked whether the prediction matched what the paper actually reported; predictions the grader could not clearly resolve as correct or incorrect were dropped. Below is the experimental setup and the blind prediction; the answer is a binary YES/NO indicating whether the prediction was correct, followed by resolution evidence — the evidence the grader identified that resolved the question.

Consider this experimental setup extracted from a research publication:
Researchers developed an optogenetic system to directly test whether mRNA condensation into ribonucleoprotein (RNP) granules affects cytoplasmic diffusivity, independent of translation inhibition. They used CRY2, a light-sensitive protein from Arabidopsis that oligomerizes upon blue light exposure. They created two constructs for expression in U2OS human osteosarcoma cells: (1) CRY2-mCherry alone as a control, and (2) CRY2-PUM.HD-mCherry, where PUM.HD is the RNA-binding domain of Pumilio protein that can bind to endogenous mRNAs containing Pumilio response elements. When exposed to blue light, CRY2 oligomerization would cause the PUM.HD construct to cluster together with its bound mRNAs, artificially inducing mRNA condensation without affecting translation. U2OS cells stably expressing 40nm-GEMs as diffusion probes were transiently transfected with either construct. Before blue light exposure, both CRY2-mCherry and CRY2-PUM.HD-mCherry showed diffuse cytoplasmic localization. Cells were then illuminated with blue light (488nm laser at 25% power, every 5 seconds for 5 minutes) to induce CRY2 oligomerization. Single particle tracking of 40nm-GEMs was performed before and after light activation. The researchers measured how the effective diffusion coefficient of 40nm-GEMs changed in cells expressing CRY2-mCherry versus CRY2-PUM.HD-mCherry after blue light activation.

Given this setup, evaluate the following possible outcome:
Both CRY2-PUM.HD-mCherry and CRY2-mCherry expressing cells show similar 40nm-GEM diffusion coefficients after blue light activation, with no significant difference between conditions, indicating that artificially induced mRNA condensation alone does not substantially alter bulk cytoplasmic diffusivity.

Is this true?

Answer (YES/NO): NO